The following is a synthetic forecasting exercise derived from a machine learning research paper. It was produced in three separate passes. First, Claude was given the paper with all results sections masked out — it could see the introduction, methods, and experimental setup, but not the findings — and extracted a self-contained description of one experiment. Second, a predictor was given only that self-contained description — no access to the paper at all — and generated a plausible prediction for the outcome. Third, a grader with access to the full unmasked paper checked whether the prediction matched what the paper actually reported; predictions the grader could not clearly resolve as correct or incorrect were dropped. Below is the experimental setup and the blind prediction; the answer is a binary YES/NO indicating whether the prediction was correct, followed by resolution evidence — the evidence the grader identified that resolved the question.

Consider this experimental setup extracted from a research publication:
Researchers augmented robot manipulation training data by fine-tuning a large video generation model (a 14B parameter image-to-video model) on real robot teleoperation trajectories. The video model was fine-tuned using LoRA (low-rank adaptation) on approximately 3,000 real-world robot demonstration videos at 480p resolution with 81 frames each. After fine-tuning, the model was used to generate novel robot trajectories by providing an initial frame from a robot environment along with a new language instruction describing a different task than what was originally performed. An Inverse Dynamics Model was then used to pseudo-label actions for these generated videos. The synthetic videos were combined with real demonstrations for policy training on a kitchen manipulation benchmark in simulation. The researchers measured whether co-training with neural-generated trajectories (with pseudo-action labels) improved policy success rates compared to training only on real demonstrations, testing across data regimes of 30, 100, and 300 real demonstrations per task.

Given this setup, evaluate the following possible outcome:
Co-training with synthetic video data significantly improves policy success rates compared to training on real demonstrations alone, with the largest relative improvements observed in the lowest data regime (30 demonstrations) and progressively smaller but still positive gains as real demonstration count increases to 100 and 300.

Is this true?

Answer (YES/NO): NO